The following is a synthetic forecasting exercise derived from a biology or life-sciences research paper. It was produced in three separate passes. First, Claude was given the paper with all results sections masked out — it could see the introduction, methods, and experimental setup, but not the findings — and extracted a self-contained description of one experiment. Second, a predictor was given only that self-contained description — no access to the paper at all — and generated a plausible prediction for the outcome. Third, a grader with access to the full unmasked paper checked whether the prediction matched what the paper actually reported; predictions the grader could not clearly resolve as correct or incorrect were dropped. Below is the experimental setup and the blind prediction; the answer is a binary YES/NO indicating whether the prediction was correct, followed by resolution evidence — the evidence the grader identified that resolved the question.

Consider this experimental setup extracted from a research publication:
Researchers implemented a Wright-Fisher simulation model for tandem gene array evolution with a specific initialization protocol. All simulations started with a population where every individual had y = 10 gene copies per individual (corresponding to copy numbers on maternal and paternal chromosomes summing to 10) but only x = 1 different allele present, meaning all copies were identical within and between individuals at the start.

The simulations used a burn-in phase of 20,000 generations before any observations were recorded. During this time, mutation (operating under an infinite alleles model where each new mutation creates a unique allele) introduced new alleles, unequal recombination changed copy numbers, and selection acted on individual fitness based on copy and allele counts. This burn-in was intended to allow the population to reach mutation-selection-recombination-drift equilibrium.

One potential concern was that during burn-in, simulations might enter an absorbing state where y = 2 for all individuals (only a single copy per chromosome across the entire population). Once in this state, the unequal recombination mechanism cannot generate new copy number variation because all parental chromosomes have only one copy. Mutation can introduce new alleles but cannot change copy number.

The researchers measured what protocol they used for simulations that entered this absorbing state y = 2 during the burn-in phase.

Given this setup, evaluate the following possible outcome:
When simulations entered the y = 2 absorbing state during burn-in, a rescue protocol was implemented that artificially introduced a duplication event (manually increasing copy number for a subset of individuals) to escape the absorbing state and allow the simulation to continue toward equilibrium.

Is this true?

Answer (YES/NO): NO